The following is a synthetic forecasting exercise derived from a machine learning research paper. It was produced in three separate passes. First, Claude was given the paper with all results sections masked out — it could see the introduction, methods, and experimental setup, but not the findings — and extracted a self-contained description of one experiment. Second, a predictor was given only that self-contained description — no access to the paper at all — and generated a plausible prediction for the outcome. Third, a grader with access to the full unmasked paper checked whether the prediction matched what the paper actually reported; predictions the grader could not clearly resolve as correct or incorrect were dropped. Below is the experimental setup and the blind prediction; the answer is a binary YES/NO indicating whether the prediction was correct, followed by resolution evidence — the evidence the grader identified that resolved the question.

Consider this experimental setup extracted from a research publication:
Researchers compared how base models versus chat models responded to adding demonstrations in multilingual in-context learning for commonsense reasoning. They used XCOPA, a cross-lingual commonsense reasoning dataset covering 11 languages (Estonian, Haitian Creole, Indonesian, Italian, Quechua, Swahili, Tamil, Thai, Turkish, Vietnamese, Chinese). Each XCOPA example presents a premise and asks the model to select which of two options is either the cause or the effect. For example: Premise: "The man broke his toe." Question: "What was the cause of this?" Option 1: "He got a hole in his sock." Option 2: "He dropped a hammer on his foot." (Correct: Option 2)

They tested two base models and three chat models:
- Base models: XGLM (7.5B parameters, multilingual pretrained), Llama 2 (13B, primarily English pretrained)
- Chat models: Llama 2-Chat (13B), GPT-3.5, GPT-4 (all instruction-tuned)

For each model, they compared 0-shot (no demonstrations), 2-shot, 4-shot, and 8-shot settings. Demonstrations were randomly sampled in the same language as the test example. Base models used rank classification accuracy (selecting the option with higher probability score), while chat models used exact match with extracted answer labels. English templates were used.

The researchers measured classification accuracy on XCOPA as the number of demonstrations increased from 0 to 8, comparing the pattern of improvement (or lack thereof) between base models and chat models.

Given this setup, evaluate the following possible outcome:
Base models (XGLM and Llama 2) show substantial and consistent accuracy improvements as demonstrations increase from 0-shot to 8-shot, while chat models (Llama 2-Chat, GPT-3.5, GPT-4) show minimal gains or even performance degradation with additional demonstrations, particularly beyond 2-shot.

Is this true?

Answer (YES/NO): NO